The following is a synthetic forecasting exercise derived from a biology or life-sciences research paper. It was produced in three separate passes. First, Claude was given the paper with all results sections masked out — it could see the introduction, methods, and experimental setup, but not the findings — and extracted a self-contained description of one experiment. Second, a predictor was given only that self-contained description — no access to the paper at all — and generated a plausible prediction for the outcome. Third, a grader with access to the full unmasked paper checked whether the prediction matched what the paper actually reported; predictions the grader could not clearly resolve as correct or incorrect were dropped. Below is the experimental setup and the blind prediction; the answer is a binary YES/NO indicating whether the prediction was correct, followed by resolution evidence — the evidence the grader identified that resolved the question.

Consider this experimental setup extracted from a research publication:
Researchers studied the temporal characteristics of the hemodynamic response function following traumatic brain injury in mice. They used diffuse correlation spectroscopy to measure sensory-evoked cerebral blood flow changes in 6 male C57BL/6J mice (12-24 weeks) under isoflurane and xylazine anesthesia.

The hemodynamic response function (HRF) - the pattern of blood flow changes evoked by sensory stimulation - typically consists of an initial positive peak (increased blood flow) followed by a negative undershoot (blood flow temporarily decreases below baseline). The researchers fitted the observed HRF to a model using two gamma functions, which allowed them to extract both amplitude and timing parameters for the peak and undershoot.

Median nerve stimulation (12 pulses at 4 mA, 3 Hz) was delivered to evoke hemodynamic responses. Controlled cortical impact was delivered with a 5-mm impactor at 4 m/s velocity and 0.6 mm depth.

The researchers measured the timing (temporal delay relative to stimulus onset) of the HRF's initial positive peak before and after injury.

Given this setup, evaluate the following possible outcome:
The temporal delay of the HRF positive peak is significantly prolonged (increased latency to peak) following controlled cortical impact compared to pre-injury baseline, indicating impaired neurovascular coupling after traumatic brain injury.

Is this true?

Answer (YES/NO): NO